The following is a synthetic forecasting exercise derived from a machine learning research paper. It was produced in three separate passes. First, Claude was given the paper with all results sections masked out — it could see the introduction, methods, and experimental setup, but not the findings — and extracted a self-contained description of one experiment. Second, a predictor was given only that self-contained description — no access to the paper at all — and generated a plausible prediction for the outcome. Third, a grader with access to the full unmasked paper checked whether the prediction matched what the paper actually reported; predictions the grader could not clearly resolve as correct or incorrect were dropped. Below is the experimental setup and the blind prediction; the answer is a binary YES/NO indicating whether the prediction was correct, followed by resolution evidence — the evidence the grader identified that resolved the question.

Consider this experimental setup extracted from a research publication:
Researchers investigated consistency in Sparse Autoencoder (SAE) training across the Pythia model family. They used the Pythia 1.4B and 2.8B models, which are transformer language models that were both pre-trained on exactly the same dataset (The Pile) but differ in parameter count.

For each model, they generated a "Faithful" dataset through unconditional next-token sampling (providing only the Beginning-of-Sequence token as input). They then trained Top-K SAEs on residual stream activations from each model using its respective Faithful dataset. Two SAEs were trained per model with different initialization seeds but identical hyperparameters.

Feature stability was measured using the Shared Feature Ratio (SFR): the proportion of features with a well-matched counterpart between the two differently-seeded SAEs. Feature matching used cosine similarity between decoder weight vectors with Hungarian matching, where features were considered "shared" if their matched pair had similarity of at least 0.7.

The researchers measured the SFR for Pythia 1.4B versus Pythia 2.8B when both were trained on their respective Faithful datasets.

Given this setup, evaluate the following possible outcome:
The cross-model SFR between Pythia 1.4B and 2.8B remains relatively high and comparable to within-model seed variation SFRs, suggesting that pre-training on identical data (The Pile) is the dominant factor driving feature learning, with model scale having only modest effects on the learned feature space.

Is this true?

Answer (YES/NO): NO